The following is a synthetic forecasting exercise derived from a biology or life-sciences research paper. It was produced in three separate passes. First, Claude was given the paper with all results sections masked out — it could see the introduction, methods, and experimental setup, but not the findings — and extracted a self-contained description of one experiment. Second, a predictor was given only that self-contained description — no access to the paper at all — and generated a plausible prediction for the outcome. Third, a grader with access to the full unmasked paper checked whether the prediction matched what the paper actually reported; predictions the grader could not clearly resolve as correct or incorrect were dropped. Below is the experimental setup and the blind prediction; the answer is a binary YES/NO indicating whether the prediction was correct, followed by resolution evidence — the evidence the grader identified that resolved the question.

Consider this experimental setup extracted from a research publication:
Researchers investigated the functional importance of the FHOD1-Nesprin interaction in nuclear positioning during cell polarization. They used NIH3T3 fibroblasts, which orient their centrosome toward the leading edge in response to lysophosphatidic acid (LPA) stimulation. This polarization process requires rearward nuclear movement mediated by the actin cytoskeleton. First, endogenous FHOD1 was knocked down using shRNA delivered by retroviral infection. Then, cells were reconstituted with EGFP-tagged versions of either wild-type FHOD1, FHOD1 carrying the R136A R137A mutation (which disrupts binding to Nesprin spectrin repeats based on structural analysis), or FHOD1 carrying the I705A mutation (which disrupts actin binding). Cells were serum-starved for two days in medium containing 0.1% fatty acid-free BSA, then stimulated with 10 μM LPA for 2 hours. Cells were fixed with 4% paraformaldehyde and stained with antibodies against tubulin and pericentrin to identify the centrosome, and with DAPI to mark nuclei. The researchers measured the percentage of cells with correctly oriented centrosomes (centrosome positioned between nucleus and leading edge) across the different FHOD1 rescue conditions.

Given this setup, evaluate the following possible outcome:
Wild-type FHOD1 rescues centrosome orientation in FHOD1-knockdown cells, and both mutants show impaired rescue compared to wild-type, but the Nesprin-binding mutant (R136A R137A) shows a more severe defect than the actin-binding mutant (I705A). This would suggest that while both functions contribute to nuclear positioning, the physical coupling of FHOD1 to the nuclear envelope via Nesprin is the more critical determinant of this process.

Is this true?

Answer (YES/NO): NO